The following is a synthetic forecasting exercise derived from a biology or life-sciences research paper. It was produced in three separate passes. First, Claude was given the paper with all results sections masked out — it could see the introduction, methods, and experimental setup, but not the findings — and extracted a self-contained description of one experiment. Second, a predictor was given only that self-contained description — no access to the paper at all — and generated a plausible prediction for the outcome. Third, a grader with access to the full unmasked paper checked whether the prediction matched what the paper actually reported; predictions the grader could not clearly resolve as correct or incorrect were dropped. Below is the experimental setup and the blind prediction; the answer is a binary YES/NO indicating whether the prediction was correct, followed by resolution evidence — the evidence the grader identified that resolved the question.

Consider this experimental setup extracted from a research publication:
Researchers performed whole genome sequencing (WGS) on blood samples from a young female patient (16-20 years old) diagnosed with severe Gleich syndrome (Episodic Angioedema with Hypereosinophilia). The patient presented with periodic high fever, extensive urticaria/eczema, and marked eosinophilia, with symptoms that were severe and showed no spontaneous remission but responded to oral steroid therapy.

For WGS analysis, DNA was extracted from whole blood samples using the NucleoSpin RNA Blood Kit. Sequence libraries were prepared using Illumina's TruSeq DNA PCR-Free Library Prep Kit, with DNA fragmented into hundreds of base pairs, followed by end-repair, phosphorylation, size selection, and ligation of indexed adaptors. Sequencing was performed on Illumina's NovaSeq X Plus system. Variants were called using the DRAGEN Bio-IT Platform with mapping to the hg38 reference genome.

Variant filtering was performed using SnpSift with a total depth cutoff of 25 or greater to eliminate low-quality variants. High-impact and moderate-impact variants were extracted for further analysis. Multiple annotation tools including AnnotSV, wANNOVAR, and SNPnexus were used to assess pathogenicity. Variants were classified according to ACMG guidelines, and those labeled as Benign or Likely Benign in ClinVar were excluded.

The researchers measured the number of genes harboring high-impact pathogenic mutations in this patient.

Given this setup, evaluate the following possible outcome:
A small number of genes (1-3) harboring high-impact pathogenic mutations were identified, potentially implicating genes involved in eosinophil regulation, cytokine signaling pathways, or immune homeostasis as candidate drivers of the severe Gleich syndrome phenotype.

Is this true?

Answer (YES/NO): NO